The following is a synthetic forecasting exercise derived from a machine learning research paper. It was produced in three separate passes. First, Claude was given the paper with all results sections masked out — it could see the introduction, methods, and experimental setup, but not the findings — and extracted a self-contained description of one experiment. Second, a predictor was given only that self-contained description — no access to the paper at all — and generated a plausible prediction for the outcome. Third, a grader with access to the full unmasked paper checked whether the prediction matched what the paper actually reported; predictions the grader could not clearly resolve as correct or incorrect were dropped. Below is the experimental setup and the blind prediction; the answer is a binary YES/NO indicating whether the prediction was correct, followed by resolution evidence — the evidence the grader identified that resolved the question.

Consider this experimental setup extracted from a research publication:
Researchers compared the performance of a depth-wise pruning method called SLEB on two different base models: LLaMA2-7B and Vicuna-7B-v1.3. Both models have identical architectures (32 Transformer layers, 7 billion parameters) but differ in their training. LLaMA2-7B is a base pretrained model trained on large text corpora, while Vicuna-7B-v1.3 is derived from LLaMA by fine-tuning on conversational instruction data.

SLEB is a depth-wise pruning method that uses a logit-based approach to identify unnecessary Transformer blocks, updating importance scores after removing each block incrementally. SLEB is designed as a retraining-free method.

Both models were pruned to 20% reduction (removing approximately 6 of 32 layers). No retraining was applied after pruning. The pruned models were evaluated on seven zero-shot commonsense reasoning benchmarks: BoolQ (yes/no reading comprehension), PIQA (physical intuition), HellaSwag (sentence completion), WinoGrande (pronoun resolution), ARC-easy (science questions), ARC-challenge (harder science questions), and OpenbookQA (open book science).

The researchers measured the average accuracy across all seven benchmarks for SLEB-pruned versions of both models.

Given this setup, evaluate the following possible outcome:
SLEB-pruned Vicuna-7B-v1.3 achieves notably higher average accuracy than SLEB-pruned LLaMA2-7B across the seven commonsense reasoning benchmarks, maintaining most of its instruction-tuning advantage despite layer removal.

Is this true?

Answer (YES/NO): NO